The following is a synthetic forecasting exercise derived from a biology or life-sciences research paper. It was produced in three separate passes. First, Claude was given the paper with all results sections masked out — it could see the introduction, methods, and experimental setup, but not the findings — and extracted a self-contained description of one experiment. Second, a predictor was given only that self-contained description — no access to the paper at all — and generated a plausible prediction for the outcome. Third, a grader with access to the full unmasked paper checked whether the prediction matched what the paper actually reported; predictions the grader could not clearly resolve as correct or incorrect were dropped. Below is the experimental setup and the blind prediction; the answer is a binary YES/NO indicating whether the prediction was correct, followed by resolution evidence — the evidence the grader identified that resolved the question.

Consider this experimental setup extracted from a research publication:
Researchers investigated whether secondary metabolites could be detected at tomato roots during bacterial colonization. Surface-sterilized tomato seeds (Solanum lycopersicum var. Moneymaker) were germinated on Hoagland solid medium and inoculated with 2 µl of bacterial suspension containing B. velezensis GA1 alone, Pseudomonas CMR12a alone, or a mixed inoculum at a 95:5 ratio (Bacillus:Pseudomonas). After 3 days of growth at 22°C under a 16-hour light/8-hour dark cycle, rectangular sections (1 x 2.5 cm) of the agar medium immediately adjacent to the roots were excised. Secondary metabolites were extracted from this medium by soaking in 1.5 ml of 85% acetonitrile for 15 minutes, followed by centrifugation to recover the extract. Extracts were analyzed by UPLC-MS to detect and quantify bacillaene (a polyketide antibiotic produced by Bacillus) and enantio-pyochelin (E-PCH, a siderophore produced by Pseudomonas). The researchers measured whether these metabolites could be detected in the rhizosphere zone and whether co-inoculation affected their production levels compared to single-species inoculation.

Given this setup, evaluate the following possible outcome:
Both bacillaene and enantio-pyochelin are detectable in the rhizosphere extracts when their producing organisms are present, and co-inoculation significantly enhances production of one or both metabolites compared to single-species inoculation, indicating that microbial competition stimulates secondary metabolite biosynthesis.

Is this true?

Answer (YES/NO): NO